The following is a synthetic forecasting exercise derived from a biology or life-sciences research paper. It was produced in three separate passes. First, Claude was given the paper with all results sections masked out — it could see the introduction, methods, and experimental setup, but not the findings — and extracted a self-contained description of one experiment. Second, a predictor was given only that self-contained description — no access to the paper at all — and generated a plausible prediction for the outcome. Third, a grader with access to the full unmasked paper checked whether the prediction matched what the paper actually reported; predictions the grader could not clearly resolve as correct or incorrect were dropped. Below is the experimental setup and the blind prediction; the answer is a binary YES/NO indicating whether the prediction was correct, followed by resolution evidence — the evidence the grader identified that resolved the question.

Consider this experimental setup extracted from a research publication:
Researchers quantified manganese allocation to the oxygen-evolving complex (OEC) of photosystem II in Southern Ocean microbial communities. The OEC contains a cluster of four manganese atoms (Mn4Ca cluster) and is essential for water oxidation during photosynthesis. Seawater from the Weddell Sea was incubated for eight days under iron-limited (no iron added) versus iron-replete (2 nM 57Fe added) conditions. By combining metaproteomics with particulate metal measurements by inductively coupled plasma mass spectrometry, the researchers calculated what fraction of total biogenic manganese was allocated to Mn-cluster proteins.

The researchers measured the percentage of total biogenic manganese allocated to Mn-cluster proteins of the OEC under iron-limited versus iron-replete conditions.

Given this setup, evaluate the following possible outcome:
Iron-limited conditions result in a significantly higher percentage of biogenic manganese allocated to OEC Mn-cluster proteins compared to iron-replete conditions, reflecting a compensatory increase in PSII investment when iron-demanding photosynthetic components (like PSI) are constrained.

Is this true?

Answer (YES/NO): NO